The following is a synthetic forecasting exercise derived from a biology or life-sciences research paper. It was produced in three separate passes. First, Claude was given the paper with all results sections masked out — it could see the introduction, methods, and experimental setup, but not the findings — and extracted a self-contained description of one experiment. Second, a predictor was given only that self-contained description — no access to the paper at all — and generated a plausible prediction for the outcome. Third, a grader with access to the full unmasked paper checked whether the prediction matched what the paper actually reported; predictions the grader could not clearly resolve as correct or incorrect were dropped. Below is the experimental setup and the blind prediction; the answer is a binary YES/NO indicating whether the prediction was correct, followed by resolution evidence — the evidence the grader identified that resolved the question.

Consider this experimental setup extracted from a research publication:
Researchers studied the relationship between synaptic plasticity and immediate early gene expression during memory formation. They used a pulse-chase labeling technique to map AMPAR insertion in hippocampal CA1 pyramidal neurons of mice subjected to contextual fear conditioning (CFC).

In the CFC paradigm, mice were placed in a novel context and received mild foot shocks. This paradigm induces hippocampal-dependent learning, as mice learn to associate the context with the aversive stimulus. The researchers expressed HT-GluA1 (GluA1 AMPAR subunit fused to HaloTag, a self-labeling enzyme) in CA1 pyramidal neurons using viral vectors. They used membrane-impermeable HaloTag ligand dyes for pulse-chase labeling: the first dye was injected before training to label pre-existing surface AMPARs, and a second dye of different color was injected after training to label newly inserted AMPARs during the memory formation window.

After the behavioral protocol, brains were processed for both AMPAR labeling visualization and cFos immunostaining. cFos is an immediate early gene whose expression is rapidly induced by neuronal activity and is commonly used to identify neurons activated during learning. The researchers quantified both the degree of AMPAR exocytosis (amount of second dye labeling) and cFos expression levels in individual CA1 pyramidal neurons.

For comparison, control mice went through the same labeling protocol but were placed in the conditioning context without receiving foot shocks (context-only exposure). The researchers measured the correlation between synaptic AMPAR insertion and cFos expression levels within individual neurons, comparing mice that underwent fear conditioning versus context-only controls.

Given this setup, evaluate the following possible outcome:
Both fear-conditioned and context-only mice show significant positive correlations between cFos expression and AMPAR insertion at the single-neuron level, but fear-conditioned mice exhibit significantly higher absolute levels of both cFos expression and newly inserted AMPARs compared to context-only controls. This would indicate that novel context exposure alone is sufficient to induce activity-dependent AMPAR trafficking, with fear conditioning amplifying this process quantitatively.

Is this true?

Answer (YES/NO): NO